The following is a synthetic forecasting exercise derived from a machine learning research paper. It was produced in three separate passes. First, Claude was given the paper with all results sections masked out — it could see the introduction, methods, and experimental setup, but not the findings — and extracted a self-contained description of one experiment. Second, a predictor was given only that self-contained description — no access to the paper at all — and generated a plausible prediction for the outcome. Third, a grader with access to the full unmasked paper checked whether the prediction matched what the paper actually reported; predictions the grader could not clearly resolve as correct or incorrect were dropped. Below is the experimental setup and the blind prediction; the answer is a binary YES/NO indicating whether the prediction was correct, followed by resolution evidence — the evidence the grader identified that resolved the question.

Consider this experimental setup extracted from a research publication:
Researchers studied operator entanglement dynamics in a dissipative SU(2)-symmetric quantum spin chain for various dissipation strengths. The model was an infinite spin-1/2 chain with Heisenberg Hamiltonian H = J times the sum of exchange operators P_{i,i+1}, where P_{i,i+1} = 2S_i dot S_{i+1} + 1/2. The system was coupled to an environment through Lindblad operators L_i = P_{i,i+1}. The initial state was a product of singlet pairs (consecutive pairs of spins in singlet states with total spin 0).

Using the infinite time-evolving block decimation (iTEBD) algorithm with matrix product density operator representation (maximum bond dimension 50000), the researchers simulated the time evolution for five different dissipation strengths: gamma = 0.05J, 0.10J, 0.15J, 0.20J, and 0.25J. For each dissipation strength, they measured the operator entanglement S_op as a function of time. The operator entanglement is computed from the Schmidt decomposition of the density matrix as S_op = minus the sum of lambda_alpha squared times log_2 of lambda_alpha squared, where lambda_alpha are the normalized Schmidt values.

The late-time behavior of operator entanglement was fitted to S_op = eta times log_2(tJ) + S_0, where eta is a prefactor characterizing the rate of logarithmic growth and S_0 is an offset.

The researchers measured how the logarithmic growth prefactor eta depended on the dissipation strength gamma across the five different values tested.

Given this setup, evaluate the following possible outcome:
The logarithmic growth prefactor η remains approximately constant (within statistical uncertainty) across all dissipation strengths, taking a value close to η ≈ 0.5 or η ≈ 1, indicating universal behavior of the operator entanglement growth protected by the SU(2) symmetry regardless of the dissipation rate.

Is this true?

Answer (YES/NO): NO